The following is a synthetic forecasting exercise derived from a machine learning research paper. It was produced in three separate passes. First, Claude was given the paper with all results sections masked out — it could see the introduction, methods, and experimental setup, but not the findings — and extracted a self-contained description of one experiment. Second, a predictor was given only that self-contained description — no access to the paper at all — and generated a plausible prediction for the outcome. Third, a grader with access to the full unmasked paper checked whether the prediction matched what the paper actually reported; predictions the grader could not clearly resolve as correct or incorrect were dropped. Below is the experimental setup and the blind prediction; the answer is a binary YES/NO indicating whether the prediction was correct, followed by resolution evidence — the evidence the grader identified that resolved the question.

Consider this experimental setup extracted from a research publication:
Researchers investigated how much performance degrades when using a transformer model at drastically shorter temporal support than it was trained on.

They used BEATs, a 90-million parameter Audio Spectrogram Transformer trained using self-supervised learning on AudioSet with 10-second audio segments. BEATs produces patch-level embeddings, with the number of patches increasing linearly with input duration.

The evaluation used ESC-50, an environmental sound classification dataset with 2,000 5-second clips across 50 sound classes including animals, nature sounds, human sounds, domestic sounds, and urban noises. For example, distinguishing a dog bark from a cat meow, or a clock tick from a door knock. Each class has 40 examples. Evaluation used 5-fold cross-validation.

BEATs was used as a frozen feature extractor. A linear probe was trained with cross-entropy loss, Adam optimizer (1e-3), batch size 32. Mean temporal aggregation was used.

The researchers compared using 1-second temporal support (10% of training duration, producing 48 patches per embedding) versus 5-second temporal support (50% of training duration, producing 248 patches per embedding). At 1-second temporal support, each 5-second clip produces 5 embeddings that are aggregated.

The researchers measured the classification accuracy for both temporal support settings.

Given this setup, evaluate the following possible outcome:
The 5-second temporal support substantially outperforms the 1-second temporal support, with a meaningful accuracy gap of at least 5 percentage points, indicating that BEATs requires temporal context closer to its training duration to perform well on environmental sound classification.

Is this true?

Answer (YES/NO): NO